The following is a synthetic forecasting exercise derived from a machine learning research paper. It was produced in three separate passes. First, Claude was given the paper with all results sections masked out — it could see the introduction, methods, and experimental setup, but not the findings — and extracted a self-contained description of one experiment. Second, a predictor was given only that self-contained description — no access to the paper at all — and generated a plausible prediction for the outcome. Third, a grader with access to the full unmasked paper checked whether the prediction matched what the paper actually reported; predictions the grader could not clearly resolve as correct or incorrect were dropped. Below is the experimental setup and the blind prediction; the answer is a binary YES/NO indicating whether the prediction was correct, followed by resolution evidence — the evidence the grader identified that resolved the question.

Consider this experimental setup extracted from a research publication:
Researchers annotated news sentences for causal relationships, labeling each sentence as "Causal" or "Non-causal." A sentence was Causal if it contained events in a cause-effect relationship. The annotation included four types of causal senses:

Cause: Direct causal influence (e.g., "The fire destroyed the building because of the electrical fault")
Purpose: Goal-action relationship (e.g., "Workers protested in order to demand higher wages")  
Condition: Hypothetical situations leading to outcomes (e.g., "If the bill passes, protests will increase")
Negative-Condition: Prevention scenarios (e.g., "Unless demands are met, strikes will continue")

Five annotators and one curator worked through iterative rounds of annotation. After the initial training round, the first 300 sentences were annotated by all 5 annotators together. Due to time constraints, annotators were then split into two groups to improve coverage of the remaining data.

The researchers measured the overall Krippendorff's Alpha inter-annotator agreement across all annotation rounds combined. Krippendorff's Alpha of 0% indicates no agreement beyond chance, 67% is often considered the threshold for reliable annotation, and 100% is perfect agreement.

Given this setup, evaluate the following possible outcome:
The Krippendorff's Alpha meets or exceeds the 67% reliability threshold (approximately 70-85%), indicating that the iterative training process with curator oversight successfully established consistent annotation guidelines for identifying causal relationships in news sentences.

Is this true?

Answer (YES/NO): NO